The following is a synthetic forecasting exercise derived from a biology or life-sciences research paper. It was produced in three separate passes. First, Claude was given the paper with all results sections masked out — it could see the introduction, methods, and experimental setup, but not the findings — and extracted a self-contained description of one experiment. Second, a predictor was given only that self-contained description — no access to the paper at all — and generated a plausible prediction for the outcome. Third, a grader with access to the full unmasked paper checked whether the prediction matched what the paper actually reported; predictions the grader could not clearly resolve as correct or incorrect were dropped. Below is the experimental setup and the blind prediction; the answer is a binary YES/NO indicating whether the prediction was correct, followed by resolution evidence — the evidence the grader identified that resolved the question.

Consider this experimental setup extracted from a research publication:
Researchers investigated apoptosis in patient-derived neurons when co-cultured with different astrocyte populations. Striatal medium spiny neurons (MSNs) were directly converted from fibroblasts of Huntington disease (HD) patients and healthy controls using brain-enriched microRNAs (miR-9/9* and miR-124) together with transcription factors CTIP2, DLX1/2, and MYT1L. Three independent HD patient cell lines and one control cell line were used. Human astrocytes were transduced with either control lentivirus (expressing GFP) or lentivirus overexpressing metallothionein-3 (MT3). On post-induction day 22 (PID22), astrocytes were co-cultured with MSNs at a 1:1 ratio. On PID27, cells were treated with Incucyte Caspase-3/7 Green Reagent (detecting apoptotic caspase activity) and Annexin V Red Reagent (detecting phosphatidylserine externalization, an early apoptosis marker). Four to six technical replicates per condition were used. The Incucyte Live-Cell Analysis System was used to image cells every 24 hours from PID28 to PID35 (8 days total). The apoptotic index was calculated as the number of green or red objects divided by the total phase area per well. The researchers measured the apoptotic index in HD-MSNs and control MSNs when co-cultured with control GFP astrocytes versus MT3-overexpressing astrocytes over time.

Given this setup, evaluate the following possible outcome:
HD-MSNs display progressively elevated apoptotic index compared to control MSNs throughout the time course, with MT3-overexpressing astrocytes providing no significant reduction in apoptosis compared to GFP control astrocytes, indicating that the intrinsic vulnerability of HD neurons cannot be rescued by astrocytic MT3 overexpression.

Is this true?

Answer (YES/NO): NO